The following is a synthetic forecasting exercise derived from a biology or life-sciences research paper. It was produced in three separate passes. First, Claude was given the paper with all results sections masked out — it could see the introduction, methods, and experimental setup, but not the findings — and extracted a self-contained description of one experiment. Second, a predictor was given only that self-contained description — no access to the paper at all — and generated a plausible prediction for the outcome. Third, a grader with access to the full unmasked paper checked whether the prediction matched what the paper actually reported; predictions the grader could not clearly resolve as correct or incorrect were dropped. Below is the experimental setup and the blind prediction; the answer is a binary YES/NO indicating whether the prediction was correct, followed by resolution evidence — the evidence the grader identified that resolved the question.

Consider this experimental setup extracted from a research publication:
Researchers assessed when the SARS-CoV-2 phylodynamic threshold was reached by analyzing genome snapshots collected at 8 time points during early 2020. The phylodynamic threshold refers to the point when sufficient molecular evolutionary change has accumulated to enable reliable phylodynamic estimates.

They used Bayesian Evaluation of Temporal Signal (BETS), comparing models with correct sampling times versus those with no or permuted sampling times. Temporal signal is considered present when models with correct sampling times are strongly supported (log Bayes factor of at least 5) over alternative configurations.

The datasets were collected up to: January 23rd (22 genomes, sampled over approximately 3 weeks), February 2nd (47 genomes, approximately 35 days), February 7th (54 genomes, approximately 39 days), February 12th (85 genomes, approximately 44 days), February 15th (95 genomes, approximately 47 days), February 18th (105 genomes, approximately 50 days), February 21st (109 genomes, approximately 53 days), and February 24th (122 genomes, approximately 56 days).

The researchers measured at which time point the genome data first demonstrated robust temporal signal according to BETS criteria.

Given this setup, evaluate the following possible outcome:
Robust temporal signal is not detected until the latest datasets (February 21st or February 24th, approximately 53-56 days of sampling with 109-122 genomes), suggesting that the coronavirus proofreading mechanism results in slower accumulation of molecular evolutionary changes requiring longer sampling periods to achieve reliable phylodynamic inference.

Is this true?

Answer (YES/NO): NO